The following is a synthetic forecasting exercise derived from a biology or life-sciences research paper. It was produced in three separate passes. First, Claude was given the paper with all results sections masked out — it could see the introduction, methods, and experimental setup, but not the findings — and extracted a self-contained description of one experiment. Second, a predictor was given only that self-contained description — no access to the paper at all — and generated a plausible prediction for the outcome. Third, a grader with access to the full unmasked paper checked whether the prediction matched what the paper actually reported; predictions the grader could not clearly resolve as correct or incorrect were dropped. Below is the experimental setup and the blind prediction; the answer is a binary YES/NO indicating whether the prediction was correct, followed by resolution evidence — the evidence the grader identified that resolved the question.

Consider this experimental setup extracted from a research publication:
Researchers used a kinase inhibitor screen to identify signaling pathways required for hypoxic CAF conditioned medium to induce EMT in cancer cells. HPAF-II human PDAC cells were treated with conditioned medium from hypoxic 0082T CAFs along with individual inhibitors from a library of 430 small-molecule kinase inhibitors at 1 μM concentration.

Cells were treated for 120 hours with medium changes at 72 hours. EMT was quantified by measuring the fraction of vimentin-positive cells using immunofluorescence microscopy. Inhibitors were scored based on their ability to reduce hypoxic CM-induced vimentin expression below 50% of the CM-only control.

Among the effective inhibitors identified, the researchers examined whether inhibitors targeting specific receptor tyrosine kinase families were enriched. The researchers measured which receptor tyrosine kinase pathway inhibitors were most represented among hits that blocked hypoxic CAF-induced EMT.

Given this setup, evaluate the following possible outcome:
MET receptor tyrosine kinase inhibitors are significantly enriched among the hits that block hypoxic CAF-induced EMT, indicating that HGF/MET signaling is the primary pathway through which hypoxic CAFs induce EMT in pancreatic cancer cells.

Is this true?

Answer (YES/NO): NO